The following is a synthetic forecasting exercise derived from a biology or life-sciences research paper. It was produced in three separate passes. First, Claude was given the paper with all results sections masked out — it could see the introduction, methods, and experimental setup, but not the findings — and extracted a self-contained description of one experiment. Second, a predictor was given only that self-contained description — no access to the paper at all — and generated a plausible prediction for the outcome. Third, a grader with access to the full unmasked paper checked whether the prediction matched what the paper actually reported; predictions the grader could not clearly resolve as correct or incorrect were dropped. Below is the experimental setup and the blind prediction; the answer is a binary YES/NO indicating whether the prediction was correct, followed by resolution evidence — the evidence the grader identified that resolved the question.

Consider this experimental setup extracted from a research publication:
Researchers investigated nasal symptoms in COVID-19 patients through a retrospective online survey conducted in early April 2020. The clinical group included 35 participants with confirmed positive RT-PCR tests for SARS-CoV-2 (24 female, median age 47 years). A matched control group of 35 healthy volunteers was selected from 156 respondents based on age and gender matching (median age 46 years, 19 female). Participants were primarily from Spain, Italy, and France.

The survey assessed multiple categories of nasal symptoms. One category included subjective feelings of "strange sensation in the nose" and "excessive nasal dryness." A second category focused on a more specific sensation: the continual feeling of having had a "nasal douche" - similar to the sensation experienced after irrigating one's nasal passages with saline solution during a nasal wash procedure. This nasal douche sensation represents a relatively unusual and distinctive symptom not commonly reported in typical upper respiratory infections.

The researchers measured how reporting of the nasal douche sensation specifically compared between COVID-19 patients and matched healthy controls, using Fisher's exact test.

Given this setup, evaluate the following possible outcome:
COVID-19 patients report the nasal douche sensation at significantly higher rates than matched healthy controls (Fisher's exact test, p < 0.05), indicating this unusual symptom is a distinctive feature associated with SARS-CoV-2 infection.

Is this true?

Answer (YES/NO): YES